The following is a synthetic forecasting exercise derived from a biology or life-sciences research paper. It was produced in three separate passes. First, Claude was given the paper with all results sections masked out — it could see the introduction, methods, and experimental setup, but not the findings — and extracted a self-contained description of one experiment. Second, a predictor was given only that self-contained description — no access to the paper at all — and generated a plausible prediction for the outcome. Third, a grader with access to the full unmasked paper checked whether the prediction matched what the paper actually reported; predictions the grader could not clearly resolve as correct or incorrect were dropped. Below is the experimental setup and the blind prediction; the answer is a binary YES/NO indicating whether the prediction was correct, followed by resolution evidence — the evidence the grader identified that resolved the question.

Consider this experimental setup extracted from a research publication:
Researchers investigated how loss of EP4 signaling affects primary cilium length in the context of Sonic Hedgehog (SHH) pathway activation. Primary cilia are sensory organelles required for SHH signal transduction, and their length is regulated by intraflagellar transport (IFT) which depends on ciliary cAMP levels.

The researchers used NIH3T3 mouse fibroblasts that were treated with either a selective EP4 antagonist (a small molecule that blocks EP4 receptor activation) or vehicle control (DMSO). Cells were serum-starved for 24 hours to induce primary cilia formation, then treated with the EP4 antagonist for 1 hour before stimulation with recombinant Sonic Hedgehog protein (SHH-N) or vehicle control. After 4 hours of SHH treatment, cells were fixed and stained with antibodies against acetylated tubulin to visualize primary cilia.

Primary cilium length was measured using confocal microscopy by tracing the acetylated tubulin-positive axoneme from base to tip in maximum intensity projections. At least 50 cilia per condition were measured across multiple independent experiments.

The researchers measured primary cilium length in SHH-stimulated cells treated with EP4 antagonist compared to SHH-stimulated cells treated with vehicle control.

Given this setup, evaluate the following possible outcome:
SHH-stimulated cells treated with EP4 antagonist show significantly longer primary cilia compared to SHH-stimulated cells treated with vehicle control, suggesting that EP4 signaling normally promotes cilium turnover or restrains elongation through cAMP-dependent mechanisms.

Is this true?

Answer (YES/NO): NO